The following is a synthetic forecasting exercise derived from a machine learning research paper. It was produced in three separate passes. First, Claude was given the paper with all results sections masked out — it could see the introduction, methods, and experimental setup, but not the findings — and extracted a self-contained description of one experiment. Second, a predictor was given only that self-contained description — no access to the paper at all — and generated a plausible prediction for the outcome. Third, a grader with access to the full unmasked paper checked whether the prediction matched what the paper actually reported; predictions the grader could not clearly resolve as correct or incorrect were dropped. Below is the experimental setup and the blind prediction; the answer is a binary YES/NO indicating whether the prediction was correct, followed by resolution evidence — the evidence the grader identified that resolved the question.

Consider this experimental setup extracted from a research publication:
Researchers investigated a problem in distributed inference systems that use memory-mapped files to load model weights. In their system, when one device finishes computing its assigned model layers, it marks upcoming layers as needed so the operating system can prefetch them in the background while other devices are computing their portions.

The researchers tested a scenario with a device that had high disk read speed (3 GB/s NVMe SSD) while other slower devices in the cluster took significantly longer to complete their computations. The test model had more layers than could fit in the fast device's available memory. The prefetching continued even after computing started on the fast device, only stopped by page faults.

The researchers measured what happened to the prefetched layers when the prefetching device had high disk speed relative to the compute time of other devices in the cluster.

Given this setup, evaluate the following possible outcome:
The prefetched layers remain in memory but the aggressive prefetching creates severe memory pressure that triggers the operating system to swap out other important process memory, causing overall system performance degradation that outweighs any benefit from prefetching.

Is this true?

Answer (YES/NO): NO